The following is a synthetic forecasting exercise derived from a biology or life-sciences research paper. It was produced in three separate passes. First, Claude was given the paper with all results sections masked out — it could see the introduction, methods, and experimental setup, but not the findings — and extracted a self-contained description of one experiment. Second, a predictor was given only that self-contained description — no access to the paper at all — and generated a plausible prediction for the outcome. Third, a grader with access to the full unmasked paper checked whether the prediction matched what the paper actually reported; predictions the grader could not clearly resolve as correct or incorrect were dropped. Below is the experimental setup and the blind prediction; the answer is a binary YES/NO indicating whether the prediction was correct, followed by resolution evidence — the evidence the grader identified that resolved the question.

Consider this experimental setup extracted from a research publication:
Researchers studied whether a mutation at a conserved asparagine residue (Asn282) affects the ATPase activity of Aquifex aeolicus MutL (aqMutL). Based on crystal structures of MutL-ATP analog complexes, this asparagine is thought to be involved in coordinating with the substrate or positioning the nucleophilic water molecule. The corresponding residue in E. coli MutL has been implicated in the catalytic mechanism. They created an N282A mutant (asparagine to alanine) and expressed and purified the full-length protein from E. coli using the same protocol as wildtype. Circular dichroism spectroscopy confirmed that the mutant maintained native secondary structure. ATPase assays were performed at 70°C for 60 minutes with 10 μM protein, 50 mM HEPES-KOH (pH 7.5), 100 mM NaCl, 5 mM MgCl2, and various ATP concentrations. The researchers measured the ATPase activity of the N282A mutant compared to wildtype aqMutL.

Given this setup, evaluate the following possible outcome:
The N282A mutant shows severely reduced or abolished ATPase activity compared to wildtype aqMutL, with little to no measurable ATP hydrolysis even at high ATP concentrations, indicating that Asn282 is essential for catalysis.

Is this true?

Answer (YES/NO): NO